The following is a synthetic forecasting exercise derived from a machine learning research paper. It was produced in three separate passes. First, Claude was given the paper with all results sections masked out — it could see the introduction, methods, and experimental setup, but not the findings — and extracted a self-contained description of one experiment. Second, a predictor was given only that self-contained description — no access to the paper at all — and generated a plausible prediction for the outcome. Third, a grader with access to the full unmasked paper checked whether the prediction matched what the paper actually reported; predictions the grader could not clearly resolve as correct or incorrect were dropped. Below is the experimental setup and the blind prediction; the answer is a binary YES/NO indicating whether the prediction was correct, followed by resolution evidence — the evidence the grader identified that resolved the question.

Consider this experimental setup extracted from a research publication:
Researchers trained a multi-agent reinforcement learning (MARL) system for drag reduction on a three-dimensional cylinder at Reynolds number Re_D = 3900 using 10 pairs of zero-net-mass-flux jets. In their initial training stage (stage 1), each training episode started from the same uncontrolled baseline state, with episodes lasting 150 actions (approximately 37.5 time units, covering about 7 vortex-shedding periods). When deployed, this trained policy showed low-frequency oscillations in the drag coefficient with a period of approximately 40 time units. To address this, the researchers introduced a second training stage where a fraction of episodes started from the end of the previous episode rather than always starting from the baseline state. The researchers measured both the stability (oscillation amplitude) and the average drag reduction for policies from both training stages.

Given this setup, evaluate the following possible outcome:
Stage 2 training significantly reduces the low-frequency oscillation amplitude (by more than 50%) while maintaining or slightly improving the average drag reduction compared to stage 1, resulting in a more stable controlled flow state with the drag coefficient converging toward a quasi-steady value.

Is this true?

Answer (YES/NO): NO